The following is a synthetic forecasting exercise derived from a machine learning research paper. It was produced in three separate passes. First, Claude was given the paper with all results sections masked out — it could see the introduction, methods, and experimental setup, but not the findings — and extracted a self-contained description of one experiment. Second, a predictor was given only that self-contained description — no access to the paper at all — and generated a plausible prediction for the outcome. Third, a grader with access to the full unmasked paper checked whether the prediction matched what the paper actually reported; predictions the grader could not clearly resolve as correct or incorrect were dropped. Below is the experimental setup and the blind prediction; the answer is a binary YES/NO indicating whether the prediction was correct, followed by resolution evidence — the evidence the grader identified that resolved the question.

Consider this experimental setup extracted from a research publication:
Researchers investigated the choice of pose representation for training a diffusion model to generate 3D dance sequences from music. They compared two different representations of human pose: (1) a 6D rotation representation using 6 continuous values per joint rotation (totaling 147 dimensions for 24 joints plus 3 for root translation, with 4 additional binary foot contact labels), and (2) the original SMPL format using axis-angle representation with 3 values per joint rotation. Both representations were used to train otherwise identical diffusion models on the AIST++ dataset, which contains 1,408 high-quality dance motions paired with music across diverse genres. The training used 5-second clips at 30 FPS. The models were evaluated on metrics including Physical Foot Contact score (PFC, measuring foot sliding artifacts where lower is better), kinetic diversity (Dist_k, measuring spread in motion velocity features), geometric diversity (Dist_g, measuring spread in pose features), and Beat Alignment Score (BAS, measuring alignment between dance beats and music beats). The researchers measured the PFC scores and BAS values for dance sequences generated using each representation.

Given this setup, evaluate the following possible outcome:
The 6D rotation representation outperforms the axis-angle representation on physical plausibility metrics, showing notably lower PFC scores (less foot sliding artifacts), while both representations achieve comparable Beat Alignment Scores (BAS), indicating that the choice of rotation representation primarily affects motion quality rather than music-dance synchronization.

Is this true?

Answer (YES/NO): NO